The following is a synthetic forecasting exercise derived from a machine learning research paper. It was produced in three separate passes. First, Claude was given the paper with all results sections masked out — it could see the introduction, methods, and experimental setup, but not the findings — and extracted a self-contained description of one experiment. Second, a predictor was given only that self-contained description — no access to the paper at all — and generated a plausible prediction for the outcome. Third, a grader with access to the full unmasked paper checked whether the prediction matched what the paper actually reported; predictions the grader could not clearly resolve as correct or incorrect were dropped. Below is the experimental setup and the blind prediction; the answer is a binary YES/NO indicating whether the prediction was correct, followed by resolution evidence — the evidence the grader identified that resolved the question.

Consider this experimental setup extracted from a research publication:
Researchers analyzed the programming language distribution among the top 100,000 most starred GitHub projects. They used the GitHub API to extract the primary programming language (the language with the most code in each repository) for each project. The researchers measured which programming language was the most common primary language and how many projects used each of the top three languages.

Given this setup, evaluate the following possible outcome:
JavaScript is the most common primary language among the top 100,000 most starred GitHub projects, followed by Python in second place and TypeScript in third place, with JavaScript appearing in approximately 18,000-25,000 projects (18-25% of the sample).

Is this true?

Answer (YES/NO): NO